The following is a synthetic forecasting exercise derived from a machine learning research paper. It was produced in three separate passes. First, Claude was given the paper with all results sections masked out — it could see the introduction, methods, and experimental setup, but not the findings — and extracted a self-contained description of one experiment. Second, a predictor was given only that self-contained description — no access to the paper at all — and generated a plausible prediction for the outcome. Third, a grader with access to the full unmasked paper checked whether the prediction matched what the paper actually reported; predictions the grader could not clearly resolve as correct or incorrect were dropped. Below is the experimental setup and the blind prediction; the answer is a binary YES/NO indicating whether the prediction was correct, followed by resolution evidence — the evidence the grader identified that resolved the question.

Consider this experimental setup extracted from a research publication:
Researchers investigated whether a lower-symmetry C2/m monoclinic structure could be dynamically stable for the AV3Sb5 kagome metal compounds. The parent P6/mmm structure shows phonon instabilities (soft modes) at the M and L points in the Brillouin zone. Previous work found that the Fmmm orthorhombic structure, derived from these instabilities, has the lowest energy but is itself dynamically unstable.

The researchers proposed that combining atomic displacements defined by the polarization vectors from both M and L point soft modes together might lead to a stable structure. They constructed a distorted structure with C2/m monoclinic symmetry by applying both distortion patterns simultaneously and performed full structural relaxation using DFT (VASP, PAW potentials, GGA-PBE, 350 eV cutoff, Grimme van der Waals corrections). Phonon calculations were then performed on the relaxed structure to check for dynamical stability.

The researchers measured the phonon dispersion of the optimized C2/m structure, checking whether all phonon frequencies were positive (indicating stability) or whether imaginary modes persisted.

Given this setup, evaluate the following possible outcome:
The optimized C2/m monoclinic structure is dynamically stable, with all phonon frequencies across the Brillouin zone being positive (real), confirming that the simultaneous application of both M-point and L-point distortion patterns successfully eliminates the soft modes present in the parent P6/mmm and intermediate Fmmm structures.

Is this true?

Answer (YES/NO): YES